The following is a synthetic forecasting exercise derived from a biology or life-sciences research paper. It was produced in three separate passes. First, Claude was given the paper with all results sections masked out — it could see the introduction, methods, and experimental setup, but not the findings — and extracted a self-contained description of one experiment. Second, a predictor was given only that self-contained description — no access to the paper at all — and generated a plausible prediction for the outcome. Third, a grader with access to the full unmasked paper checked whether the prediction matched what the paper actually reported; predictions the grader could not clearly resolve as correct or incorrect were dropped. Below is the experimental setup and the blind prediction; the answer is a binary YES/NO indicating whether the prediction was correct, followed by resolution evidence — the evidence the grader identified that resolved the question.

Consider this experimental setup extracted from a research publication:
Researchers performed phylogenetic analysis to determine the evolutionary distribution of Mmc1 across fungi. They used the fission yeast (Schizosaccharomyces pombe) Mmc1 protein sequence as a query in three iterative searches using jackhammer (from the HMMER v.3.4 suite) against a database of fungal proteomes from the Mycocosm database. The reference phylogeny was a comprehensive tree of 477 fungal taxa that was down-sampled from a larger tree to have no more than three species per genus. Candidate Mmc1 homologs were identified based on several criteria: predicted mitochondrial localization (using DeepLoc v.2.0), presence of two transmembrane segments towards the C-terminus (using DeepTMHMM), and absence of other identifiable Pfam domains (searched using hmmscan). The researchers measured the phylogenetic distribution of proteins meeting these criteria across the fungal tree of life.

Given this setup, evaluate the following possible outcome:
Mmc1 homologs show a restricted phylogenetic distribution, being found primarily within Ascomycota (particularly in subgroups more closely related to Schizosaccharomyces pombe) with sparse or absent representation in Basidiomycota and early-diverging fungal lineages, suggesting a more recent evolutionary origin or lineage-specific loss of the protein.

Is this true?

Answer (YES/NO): NO